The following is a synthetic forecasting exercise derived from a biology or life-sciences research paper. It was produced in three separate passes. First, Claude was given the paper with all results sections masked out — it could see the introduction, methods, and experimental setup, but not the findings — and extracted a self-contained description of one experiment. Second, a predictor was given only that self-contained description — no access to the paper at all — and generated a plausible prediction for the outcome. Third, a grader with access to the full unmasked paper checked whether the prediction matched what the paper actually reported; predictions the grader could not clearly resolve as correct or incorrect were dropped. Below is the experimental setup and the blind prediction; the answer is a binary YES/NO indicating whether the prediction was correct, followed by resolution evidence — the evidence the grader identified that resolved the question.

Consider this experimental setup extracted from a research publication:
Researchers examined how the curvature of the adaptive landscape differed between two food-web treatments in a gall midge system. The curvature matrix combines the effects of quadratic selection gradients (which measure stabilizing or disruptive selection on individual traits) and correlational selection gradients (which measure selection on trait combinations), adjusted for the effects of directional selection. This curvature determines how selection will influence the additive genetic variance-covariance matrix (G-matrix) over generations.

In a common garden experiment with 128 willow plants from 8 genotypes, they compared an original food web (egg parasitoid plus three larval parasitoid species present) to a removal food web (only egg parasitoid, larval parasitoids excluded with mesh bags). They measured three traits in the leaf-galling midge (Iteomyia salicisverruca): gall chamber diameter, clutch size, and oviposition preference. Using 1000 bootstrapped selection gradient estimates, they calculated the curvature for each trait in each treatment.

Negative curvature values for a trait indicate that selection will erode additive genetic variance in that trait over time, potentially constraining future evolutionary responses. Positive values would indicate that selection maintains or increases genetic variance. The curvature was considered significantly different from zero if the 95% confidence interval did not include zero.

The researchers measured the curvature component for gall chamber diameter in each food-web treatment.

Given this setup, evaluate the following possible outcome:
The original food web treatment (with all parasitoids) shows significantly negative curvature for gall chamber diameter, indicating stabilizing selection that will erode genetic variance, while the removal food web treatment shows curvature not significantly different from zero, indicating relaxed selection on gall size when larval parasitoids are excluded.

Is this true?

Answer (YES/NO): NO